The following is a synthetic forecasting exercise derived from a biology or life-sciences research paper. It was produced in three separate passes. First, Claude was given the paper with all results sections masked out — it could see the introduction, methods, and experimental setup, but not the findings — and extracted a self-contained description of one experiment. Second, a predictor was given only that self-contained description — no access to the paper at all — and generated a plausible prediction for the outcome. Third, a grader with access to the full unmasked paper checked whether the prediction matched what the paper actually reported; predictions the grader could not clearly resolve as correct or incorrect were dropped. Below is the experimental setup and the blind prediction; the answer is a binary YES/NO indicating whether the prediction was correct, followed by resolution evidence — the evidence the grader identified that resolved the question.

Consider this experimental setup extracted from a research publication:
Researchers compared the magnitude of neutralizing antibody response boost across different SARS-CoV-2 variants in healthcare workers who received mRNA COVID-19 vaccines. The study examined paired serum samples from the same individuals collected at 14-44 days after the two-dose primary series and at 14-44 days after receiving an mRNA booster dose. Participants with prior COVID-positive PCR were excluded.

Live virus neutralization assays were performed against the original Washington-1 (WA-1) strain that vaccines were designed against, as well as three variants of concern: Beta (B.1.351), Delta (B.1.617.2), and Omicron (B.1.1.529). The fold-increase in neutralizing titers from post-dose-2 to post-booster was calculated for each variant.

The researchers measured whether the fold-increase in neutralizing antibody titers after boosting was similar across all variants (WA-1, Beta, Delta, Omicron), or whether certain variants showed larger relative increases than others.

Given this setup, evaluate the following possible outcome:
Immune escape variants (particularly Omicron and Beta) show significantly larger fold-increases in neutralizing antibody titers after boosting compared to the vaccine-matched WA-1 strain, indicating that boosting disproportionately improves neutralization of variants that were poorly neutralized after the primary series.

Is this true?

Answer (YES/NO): YES